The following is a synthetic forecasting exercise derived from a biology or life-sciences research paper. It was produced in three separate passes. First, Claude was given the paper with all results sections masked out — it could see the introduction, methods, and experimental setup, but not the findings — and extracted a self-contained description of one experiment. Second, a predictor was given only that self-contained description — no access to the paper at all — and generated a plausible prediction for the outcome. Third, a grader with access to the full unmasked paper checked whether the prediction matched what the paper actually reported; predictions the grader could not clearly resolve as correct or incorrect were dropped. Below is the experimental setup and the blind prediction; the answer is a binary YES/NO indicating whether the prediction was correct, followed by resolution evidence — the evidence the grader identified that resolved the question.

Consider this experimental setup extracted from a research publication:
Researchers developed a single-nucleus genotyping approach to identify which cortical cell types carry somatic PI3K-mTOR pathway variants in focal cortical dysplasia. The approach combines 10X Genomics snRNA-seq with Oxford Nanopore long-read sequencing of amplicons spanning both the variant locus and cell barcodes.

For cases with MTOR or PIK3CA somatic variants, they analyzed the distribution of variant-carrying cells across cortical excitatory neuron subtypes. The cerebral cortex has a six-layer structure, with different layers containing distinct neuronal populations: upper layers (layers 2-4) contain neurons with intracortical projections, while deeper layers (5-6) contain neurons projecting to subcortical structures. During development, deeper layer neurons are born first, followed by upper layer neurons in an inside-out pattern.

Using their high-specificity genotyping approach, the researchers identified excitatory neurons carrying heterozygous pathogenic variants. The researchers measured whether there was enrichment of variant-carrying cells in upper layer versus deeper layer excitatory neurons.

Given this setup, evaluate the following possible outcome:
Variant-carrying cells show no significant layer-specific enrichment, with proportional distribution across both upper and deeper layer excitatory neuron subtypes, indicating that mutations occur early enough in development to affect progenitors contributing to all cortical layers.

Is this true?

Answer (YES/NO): NO